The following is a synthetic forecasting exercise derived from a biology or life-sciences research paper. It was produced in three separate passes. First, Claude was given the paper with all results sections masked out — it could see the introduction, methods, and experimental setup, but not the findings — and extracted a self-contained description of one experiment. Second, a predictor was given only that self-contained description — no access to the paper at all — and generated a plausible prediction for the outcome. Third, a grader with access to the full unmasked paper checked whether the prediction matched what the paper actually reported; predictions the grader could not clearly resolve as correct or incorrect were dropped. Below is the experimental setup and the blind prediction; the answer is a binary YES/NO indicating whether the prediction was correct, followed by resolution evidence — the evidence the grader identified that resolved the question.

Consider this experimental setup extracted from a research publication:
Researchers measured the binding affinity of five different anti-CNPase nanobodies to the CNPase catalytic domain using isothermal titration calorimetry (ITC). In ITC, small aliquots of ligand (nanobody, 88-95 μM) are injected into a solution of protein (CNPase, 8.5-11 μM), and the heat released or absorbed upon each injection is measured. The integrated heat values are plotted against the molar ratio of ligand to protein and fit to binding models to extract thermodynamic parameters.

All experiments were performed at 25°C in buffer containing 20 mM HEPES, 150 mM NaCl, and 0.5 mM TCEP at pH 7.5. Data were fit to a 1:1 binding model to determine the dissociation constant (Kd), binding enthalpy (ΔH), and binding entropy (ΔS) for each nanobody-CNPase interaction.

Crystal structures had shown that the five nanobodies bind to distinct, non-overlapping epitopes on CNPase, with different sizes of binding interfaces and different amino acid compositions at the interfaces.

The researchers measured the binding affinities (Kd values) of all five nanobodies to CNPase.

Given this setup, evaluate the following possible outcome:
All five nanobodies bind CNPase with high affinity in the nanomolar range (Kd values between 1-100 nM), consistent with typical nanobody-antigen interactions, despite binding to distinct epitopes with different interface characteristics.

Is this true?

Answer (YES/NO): NO